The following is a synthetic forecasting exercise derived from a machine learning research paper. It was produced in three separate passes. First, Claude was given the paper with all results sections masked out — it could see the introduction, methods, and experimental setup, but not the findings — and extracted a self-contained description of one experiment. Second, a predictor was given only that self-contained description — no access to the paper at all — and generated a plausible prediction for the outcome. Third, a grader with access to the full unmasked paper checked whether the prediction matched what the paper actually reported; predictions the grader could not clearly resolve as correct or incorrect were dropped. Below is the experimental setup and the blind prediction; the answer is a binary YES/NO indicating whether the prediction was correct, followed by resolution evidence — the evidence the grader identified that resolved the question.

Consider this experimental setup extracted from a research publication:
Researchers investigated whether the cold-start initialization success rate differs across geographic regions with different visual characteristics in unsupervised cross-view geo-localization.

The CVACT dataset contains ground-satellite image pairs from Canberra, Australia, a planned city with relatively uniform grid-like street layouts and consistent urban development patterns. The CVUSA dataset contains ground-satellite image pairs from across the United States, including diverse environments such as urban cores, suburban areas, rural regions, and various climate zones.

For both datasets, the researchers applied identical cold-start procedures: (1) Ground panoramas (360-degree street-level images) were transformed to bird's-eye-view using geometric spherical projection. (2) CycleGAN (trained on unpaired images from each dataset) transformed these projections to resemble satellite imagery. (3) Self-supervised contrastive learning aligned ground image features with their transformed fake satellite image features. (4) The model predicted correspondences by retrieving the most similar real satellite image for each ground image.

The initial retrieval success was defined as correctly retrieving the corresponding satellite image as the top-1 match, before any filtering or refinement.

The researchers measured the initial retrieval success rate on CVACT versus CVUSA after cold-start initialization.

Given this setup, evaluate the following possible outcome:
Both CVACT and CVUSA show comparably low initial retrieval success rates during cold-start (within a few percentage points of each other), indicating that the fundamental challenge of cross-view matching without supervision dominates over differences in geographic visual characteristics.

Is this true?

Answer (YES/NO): NO